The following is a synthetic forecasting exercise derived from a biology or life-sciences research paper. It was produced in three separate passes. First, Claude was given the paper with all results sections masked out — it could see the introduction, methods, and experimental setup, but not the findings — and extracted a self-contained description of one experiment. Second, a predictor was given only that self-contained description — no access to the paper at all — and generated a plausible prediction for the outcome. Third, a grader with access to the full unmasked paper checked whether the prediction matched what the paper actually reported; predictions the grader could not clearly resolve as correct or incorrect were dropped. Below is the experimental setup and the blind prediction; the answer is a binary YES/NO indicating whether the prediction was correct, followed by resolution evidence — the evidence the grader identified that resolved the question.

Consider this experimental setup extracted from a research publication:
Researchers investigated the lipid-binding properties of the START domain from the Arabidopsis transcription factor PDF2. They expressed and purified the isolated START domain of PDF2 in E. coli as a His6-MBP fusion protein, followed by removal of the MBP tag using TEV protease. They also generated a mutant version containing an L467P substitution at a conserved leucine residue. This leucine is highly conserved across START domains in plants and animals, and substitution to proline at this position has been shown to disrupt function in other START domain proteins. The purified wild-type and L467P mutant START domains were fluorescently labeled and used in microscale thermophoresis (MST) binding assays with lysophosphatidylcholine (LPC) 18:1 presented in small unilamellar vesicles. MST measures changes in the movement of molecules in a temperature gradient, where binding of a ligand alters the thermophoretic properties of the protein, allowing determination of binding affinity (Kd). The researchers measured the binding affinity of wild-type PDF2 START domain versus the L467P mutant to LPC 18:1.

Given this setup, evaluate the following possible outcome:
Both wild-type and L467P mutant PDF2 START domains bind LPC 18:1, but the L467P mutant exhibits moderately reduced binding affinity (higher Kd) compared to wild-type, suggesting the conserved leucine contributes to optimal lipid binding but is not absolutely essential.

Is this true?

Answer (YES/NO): YES